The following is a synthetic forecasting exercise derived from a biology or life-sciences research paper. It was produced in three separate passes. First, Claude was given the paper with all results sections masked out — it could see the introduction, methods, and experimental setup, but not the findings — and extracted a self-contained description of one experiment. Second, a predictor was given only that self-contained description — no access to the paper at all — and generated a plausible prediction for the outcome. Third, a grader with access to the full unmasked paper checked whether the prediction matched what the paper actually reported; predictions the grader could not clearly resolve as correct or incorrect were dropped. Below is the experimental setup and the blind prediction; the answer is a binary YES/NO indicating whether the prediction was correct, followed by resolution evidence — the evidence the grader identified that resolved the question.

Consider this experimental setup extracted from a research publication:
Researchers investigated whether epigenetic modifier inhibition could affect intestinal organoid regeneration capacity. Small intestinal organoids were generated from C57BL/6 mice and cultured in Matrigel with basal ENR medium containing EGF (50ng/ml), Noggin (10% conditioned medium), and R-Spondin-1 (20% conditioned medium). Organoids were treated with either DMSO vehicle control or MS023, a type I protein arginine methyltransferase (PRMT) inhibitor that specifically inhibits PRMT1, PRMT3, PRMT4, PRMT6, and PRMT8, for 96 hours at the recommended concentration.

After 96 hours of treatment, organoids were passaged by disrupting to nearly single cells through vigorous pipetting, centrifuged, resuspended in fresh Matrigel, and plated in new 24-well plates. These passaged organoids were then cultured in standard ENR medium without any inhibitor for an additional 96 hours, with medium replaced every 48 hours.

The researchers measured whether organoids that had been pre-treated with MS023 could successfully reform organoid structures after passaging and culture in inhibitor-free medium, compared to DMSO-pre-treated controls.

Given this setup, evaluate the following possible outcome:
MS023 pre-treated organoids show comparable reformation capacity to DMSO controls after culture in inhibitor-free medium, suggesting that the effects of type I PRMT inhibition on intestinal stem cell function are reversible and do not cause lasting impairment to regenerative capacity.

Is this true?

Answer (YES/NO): YES